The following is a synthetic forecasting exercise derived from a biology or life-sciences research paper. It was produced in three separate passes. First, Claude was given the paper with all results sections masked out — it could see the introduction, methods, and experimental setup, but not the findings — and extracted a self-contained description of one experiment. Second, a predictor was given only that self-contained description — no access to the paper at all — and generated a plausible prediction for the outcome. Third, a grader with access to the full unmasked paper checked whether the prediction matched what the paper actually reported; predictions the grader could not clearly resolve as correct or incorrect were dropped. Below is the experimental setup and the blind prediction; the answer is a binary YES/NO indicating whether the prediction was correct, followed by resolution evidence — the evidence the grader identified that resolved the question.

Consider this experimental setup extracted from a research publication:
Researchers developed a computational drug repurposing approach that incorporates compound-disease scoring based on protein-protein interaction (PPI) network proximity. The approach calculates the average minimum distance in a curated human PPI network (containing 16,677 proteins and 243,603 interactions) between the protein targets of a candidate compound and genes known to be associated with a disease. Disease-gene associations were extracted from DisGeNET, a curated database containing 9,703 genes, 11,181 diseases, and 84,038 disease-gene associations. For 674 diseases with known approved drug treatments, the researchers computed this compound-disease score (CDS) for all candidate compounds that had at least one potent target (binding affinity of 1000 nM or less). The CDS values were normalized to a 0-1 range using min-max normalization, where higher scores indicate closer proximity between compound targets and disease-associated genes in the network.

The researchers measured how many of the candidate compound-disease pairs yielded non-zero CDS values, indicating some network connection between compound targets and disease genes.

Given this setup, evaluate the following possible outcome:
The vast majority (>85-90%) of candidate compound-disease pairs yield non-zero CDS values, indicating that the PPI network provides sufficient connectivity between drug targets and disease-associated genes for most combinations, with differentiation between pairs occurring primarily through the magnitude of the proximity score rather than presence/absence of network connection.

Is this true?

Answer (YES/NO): NO